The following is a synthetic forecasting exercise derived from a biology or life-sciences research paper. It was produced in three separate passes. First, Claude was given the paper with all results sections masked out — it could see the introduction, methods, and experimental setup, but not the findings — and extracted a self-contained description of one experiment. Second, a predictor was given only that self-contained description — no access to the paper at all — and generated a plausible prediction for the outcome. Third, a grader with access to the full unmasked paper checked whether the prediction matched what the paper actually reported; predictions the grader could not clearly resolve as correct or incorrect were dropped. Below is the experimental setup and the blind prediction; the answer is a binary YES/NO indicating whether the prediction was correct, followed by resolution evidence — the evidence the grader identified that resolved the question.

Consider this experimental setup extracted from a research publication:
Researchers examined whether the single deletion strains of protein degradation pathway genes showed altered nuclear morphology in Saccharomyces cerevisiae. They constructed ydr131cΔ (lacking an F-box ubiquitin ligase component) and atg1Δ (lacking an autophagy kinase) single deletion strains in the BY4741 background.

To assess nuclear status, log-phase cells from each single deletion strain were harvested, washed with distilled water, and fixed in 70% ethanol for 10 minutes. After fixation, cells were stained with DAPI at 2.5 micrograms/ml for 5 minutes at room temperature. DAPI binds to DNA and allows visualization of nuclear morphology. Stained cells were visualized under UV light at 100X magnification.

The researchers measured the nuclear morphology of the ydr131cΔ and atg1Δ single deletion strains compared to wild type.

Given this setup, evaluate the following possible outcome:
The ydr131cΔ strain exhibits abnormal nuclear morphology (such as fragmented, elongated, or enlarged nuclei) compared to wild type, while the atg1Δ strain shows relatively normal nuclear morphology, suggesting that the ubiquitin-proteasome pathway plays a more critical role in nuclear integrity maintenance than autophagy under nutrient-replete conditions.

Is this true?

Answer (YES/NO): NO